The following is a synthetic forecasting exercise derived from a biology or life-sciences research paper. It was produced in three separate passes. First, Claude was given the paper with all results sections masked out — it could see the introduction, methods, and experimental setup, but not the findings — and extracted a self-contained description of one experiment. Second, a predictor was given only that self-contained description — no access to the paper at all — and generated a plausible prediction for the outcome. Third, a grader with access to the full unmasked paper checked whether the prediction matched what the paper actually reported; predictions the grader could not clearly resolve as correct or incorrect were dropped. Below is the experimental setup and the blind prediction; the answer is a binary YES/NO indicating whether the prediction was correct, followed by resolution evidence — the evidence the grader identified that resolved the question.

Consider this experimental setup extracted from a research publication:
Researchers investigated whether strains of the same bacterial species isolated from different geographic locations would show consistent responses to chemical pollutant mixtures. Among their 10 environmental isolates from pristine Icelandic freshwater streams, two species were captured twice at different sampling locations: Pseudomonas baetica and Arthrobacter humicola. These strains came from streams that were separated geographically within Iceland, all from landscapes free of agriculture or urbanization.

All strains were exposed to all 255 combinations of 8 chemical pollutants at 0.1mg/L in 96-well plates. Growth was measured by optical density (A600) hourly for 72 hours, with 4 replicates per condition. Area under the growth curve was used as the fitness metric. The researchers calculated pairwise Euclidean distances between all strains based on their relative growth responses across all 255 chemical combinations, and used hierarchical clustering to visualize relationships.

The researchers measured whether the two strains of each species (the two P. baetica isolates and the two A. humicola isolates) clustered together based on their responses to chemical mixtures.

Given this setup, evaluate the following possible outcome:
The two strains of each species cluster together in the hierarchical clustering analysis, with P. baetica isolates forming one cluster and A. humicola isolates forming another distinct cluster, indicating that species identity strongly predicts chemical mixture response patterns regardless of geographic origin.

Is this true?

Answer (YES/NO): NO